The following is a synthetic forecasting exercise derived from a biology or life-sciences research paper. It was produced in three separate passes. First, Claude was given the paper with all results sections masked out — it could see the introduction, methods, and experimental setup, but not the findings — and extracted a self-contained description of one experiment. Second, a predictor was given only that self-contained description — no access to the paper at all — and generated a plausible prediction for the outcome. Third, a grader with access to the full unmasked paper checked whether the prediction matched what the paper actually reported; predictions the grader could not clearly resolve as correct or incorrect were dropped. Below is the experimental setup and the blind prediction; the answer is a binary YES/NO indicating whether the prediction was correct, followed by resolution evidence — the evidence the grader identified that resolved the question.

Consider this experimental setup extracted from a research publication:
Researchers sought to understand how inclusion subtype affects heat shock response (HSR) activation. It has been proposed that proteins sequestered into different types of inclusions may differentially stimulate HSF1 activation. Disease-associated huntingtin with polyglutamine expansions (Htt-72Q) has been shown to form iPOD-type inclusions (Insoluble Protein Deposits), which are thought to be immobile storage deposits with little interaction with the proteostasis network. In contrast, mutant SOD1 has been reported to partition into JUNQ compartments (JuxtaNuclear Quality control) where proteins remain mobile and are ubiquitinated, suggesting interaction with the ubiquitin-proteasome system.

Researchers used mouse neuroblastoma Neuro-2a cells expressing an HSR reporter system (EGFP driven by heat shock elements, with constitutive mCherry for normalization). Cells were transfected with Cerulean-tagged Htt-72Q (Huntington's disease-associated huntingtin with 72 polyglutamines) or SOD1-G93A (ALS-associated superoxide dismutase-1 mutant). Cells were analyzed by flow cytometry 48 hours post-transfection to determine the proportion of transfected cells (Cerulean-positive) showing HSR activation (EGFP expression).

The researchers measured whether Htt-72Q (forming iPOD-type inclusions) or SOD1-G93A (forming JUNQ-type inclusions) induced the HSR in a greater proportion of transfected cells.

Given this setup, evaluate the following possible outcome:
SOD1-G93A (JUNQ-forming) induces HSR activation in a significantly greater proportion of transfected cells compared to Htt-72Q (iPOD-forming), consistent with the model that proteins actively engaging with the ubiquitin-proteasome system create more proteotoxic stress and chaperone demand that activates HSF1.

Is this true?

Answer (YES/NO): NO